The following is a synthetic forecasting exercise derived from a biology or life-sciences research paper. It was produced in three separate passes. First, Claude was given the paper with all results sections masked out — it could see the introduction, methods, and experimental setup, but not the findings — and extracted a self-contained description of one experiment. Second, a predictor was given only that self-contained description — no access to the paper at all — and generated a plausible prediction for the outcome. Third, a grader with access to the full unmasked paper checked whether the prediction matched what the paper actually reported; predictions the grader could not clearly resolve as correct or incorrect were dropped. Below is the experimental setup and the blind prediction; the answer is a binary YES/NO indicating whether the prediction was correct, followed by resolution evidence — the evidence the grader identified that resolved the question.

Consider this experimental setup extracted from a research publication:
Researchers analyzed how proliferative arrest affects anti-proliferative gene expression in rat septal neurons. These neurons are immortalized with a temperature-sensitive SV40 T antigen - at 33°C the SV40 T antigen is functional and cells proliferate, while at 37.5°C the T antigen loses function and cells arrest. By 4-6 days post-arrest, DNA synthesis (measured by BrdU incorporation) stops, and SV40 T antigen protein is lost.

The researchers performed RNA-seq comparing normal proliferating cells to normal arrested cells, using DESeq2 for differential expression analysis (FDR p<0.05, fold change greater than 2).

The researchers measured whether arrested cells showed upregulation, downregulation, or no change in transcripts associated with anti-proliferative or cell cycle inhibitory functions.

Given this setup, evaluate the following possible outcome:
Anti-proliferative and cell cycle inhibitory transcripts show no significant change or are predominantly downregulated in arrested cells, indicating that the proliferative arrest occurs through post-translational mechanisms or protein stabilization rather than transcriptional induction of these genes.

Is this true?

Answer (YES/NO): NO